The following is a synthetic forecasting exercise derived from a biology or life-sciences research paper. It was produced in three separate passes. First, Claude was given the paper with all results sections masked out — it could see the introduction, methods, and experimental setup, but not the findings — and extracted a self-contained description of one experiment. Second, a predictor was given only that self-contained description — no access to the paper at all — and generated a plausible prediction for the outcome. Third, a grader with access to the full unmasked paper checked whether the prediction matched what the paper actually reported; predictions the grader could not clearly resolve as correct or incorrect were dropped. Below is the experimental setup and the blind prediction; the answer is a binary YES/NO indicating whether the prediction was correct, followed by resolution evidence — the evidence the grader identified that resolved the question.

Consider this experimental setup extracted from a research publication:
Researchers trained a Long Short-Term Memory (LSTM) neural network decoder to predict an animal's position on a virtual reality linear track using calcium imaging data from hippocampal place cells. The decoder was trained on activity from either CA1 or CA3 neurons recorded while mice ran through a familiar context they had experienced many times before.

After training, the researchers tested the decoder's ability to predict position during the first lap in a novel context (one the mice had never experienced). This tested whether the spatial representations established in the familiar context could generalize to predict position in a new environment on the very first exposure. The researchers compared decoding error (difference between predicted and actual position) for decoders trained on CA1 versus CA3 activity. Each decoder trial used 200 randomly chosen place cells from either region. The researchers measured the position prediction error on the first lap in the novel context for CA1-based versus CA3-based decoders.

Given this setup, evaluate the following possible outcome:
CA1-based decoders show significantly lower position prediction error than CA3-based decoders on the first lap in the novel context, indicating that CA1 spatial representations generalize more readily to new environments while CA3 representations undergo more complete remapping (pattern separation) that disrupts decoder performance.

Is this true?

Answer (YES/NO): NO